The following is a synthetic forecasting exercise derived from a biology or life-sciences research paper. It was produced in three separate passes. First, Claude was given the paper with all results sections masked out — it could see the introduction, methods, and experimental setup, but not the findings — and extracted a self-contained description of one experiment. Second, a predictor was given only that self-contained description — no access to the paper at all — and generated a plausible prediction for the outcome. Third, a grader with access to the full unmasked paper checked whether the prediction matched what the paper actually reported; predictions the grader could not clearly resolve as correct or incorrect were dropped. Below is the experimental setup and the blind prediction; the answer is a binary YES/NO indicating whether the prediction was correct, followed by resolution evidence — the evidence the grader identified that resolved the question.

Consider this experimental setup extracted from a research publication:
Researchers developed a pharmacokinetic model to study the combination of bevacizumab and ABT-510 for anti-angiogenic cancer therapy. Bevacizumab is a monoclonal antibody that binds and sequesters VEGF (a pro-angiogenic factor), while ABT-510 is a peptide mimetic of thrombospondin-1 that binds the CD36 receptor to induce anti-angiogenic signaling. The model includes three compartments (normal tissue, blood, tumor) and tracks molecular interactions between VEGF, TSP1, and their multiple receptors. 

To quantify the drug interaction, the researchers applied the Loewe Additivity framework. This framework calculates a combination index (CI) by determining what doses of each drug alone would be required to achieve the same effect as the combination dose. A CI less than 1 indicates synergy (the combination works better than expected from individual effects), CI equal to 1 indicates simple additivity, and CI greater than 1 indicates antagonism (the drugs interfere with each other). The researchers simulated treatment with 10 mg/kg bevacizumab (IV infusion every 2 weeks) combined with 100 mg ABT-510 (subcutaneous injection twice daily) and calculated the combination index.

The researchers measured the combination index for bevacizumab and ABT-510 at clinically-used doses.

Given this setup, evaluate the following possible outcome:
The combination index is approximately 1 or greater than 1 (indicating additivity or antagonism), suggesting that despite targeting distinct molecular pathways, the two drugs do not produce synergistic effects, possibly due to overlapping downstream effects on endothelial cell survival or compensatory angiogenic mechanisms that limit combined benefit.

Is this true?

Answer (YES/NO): NO